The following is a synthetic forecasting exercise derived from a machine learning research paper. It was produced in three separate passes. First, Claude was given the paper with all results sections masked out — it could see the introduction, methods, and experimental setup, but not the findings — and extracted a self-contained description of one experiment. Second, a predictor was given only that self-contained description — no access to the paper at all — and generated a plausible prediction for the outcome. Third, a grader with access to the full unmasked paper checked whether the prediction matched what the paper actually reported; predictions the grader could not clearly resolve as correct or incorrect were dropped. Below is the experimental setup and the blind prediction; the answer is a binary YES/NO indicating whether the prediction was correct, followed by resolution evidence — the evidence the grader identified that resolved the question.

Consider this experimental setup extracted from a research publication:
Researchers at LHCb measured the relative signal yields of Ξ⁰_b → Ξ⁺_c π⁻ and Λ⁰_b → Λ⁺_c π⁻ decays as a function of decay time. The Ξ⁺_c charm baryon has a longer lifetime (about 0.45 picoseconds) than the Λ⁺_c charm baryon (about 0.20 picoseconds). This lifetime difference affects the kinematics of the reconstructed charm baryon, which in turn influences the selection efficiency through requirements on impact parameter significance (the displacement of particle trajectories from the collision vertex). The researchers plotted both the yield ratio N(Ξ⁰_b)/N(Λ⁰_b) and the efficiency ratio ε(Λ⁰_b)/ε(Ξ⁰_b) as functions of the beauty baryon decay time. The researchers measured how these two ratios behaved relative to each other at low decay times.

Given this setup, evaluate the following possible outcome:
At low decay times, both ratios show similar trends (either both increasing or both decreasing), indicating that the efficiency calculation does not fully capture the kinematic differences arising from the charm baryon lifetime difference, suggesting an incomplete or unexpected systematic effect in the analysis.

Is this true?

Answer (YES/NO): NO